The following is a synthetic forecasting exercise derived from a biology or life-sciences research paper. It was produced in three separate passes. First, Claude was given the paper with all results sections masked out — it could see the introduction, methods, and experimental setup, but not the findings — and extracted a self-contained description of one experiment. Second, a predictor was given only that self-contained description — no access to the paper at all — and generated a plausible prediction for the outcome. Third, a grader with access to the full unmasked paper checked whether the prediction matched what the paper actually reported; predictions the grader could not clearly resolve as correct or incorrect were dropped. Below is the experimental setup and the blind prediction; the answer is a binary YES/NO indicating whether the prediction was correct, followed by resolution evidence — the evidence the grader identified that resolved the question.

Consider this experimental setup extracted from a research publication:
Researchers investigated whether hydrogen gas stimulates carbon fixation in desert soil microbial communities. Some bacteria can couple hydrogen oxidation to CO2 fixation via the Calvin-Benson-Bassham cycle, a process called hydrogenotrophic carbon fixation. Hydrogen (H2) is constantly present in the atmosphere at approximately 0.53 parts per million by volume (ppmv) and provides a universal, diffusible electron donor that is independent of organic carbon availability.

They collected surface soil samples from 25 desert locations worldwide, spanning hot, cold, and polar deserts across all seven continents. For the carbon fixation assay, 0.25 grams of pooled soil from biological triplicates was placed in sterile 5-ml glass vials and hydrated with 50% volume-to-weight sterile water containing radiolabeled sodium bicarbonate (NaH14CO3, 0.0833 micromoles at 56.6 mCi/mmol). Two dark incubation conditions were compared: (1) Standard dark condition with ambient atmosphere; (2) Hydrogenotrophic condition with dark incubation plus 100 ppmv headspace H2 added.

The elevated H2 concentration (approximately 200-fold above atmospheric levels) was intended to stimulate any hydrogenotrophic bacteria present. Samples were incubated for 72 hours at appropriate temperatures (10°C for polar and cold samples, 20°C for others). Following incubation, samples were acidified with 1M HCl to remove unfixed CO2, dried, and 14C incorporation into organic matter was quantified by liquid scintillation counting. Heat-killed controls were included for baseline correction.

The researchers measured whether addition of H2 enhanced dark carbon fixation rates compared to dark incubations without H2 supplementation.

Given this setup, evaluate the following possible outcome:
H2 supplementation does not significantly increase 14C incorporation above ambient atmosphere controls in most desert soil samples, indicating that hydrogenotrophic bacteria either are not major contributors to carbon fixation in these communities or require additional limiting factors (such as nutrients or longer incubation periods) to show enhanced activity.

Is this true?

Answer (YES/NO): NO